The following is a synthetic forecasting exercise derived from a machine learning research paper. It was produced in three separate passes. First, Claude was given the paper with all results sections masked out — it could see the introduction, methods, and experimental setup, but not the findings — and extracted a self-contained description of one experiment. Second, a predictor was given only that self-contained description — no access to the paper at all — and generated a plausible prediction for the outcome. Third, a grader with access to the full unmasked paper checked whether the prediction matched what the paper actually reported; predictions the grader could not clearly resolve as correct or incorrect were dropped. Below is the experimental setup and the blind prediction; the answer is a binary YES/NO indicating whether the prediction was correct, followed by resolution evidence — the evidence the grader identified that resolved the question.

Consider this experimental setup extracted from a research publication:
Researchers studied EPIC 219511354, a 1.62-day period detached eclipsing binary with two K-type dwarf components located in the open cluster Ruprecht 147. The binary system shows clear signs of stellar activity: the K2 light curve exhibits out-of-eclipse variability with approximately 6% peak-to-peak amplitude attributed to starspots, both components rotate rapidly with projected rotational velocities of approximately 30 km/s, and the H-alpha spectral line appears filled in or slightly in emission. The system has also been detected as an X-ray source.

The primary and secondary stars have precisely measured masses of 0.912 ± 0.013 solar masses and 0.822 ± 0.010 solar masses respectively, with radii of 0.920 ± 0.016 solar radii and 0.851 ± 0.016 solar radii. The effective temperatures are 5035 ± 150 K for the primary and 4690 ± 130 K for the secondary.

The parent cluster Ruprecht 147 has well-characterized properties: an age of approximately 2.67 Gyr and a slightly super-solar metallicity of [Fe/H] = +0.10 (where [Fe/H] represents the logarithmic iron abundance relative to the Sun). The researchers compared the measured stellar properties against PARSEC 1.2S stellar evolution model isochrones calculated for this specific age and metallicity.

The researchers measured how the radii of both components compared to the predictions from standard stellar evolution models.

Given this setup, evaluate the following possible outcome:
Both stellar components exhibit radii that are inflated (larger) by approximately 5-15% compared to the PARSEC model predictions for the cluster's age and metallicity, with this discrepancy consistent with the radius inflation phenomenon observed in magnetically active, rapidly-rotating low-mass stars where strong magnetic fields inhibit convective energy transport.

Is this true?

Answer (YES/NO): YES